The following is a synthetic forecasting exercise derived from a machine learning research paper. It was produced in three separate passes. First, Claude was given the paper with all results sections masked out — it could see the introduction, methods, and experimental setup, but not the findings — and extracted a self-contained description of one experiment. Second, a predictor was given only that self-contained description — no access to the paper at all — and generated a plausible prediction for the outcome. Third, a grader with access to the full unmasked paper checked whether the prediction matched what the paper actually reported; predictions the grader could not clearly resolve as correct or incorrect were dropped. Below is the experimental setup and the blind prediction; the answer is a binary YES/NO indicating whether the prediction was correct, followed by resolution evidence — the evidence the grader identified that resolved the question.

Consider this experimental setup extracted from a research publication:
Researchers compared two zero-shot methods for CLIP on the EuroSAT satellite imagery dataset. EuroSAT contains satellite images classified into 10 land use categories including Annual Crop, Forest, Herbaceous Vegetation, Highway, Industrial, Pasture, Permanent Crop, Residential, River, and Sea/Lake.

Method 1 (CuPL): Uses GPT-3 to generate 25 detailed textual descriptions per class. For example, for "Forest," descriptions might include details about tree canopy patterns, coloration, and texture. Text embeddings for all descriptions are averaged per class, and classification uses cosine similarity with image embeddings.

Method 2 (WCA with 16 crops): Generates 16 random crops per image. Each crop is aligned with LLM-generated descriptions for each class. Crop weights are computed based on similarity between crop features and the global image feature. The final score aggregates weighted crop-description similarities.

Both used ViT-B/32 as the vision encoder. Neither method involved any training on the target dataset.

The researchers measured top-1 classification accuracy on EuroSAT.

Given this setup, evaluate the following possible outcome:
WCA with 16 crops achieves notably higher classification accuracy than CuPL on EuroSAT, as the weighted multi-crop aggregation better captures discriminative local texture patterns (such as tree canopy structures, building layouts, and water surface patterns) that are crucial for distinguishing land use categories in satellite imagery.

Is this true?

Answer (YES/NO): NO